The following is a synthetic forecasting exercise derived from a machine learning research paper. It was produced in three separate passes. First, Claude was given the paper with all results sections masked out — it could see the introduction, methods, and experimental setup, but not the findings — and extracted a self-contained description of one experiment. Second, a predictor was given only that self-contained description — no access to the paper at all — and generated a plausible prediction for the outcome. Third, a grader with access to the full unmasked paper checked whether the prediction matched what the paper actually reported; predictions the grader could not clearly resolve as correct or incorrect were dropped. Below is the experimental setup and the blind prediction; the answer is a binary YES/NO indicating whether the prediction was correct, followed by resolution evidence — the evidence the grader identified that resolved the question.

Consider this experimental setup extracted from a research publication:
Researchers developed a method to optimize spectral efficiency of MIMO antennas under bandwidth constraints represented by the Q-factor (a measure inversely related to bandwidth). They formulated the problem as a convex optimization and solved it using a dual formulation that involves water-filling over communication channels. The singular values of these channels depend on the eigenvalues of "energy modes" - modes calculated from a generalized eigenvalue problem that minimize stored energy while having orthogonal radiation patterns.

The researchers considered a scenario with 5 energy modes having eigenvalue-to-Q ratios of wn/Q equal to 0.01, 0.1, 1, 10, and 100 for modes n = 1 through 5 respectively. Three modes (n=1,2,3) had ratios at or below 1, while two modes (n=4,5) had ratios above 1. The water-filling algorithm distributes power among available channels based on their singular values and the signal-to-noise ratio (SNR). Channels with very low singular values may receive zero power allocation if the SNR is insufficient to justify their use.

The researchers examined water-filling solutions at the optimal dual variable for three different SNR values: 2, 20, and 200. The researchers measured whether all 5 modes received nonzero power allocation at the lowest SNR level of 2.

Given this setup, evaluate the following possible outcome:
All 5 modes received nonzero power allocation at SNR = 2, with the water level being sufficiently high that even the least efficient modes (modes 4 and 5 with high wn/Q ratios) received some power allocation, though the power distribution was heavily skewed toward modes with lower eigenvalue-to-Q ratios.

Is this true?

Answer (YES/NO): NO